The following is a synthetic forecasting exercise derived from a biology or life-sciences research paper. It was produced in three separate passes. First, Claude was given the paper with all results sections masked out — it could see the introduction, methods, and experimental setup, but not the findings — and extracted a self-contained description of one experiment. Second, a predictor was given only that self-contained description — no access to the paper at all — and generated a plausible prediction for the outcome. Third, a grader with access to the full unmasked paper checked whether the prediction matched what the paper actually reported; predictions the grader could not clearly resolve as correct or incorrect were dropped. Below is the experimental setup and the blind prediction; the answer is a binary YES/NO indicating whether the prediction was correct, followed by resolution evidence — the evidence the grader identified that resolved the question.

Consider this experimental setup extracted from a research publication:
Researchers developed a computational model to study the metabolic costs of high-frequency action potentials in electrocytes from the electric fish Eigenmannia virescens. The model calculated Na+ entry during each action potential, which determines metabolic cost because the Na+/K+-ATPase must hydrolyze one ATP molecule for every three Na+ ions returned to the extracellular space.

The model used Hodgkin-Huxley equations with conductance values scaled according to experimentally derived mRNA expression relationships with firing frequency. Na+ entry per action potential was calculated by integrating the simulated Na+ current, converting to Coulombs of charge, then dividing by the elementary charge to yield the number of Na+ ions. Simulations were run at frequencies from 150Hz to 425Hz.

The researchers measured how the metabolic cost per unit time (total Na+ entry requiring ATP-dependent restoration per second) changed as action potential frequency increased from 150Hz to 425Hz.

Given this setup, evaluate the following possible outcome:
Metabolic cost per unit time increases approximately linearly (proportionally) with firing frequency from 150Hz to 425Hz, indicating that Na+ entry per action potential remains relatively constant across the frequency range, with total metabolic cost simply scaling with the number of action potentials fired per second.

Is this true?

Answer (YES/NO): NO